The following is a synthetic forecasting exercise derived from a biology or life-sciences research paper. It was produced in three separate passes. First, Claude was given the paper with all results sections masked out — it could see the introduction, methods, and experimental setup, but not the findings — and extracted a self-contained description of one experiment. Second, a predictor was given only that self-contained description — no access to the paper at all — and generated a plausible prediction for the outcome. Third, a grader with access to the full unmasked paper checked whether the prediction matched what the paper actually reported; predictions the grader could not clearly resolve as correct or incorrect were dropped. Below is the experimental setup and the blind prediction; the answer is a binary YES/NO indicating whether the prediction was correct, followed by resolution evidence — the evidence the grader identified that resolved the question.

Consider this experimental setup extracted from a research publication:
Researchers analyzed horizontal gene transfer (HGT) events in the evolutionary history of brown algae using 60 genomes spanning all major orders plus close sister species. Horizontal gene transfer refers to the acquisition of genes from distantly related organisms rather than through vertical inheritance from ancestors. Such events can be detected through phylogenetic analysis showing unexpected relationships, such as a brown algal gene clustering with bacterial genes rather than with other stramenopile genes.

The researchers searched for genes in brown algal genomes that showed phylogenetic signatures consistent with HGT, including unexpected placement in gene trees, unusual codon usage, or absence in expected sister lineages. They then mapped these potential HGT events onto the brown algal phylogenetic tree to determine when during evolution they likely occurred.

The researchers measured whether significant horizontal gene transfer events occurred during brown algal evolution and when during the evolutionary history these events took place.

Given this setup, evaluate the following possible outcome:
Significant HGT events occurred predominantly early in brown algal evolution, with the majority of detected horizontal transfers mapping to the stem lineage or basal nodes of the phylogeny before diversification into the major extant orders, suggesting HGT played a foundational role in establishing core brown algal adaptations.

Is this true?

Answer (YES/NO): YES